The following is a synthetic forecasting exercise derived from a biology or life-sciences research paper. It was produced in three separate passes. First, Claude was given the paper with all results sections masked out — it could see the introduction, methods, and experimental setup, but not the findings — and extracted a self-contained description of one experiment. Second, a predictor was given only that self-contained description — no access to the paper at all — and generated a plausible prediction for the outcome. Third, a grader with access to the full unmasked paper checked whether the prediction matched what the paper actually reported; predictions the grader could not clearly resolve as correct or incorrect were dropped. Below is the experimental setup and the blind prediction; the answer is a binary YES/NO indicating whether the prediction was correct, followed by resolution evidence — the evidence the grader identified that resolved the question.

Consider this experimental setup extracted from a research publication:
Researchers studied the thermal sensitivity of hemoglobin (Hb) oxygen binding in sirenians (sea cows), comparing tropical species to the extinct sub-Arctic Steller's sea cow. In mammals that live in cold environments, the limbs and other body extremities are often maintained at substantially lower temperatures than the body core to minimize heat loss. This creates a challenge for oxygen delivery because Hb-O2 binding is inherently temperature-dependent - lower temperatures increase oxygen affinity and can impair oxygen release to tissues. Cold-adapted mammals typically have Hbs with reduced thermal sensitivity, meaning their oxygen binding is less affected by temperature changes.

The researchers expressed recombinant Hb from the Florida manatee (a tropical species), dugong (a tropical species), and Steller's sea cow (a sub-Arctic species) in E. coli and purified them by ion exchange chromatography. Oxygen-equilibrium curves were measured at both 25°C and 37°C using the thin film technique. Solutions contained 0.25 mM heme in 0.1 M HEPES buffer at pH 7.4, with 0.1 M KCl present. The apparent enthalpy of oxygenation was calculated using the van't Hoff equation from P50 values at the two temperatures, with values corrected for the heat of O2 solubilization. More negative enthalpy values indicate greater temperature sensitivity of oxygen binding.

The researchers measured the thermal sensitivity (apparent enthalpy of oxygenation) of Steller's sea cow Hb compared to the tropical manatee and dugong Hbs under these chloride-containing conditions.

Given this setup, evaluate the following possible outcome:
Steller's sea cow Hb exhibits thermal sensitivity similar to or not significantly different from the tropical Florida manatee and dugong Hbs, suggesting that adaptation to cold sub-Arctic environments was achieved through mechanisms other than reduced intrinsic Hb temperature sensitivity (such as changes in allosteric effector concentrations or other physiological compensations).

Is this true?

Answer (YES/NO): NO